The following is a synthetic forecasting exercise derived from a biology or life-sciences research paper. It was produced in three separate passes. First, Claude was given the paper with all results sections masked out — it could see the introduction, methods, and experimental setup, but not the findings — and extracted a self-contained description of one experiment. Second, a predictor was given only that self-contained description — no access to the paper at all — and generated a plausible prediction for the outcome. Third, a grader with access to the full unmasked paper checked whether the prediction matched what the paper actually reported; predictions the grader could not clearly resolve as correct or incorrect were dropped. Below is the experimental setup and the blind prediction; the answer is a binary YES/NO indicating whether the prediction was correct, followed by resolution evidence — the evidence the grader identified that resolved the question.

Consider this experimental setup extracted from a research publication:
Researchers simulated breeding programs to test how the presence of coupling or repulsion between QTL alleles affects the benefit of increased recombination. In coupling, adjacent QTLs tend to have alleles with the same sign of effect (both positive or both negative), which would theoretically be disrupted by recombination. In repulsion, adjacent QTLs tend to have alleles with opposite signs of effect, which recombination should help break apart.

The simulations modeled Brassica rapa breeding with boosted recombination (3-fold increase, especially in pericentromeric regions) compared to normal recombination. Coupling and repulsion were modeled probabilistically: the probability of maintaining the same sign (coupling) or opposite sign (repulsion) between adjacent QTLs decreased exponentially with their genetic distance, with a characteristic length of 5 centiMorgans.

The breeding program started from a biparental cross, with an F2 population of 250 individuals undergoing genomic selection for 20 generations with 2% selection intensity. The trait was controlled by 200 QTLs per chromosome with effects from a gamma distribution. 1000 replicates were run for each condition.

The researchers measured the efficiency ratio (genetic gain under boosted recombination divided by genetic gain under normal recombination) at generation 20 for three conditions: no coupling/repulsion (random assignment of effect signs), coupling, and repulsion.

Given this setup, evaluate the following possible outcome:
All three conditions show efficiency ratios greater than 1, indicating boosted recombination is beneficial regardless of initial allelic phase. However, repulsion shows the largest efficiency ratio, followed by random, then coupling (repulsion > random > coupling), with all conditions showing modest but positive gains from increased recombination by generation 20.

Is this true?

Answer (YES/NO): NO